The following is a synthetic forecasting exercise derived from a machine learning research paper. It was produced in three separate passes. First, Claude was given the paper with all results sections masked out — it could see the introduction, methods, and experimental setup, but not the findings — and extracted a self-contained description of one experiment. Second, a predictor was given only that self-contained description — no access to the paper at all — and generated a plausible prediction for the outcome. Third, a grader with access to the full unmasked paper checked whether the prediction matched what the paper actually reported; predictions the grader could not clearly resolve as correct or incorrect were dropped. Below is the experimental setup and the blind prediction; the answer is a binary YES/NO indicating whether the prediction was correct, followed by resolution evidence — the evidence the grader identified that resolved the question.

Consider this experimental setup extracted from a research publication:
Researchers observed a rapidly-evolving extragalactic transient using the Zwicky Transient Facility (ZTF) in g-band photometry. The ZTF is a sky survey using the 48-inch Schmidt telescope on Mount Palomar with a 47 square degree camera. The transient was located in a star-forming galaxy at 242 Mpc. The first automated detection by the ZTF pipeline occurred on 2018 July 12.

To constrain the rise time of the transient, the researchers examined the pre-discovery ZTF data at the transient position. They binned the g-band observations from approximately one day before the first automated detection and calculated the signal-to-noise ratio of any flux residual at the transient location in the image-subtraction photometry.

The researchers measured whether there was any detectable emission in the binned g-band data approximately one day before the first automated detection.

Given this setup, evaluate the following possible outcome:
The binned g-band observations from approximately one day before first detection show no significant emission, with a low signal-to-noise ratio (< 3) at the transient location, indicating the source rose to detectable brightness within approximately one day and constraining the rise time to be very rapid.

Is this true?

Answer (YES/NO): NO